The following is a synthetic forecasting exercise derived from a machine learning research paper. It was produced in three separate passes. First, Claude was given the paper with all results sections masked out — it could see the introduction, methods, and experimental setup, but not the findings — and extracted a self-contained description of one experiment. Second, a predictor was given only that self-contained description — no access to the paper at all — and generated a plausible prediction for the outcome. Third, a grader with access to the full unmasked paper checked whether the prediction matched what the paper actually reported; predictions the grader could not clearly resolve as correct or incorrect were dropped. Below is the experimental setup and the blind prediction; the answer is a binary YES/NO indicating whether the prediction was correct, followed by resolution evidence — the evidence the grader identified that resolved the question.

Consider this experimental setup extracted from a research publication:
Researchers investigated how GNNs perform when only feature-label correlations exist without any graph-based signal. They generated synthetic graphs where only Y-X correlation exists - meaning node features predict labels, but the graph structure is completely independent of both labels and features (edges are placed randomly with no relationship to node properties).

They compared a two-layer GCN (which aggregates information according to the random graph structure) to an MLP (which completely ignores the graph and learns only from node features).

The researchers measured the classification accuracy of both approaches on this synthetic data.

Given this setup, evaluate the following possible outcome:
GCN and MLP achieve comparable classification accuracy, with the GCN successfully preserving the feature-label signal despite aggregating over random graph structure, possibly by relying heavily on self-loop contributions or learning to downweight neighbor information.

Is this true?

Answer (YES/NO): NO